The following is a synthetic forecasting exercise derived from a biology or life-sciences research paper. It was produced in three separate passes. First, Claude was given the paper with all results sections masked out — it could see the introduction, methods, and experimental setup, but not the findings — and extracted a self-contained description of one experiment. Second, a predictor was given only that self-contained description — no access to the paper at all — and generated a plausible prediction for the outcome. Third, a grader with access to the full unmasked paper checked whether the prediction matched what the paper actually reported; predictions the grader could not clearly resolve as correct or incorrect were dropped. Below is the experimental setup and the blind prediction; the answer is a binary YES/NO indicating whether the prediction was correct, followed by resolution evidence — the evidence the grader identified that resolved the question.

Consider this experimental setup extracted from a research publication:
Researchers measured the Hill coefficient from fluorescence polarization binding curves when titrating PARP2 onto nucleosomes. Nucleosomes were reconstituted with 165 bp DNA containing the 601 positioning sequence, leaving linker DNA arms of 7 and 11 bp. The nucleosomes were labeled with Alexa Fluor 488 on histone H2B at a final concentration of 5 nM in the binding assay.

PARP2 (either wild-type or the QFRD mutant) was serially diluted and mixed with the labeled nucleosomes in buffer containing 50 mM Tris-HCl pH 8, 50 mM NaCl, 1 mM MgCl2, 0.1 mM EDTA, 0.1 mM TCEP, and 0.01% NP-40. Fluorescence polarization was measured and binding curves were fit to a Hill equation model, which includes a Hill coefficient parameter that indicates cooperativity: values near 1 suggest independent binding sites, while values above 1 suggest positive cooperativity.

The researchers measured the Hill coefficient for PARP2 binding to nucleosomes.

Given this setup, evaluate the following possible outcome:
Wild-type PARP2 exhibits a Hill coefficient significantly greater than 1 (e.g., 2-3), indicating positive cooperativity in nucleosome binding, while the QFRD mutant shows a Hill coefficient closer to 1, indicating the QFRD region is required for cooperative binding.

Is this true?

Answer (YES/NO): NO